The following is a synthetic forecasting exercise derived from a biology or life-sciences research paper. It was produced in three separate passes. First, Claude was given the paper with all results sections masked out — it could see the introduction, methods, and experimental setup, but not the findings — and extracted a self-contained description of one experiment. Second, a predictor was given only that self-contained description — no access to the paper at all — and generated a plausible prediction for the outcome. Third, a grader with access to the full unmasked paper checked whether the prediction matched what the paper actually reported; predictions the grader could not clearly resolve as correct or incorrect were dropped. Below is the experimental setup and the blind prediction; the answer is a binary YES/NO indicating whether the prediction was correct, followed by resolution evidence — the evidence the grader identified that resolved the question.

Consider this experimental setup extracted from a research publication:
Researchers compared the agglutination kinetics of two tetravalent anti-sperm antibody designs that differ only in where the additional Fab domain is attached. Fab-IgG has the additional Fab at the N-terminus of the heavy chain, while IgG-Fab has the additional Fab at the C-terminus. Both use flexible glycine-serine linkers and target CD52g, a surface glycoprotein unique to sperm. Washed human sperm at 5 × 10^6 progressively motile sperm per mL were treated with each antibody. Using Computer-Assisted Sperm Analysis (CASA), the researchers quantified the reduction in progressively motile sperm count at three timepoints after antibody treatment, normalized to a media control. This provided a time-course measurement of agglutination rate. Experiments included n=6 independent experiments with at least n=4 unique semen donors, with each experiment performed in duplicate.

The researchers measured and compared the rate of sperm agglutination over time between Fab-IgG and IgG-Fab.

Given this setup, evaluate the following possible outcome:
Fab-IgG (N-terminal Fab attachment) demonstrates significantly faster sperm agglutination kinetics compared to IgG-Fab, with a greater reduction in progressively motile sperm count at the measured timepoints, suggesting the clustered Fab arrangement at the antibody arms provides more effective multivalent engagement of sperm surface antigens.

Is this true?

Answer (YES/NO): NO